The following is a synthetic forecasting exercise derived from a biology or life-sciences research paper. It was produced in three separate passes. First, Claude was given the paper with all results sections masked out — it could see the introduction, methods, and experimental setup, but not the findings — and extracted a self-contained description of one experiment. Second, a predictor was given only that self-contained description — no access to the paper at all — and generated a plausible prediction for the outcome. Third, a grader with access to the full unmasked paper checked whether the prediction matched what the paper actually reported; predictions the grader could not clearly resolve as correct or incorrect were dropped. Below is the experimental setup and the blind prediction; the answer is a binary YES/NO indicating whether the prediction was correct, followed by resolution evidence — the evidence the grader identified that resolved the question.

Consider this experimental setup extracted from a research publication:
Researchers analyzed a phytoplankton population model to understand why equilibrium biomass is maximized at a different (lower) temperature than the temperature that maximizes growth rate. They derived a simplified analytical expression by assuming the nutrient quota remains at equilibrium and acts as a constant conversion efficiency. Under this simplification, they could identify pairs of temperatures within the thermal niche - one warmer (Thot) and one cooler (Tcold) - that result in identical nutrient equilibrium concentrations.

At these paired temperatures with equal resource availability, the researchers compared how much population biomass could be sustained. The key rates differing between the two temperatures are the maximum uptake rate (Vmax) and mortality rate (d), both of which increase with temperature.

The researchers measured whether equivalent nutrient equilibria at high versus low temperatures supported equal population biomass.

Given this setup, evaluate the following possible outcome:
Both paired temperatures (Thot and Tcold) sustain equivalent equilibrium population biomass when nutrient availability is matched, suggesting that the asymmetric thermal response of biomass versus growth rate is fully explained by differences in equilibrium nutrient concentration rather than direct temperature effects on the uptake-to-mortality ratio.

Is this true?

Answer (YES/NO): NO